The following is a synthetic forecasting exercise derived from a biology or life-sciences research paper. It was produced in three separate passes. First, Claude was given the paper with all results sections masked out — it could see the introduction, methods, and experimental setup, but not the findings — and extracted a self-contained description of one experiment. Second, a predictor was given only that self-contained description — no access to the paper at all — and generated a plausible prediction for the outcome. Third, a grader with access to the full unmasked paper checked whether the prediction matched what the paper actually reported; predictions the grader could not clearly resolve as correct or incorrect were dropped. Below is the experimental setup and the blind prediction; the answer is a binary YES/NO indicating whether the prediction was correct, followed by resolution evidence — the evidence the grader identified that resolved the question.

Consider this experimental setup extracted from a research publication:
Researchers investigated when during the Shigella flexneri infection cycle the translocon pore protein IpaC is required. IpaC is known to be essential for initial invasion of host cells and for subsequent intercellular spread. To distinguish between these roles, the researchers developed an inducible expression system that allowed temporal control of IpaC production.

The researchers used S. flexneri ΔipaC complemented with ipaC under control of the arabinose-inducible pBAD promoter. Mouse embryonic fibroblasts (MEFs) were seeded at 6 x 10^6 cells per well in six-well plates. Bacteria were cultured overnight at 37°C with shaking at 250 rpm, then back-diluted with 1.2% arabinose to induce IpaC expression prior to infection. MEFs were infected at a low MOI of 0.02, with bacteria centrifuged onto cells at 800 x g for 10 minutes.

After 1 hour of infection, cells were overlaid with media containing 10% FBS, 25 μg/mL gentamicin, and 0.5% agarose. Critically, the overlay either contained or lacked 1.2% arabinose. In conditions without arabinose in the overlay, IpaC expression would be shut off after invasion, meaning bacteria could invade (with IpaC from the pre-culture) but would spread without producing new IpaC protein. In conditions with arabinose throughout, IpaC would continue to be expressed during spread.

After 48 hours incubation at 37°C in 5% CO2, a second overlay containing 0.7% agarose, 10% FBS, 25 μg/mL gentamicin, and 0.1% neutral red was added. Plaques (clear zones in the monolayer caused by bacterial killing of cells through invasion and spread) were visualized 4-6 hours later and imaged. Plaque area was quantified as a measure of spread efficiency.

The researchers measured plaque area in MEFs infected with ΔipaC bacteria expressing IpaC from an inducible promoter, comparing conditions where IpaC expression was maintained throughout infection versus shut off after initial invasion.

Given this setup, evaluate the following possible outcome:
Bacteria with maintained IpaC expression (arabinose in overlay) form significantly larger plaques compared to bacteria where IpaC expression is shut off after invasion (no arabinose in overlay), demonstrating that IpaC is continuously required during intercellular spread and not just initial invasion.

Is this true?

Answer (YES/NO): YES